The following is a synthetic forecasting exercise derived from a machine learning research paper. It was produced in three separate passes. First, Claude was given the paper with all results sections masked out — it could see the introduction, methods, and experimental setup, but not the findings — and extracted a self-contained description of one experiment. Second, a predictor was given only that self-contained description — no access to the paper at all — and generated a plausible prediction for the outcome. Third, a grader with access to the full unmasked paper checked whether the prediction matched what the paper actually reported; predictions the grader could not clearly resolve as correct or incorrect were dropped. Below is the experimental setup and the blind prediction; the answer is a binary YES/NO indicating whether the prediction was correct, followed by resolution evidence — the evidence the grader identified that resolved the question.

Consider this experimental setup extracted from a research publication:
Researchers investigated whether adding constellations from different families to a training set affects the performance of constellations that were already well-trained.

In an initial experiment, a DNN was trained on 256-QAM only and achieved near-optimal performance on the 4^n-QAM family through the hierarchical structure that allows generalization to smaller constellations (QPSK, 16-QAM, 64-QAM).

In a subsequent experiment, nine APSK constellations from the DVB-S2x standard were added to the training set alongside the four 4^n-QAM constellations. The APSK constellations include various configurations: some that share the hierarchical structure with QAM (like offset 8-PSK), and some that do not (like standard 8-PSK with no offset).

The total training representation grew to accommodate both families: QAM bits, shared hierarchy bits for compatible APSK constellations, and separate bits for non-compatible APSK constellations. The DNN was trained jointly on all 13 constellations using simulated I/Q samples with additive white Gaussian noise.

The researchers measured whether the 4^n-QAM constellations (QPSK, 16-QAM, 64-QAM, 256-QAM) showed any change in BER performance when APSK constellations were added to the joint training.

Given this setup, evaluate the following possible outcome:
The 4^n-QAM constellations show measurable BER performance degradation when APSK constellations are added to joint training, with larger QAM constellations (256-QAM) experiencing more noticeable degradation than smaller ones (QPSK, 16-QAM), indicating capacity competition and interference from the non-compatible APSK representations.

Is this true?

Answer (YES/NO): NO